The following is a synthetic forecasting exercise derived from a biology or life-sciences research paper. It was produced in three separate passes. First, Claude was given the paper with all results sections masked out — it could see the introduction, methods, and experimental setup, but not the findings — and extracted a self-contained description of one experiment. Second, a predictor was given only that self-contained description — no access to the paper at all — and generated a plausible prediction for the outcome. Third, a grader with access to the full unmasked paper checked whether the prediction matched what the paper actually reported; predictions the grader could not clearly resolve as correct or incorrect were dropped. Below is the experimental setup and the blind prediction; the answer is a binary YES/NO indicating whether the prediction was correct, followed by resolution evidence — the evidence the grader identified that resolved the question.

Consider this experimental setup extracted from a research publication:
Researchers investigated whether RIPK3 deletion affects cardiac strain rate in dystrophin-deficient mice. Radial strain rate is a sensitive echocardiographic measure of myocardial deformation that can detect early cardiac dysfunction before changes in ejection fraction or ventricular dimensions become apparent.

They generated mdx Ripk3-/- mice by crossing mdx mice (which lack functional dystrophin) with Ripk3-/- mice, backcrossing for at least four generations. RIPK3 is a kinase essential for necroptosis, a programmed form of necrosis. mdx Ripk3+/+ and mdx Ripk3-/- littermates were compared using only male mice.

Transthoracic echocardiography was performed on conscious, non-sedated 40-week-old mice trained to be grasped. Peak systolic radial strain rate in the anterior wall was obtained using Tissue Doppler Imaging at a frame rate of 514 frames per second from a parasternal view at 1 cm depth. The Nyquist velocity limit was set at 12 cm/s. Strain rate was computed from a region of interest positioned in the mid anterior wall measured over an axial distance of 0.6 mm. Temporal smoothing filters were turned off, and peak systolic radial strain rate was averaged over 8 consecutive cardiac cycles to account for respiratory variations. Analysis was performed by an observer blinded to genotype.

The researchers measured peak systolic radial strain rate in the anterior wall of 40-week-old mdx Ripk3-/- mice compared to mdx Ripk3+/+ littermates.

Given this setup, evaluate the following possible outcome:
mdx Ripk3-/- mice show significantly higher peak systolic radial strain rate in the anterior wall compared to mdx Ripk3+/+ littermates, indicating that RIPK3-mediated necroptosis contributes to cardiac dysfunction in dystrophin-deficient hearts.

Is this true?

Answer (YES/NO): NO